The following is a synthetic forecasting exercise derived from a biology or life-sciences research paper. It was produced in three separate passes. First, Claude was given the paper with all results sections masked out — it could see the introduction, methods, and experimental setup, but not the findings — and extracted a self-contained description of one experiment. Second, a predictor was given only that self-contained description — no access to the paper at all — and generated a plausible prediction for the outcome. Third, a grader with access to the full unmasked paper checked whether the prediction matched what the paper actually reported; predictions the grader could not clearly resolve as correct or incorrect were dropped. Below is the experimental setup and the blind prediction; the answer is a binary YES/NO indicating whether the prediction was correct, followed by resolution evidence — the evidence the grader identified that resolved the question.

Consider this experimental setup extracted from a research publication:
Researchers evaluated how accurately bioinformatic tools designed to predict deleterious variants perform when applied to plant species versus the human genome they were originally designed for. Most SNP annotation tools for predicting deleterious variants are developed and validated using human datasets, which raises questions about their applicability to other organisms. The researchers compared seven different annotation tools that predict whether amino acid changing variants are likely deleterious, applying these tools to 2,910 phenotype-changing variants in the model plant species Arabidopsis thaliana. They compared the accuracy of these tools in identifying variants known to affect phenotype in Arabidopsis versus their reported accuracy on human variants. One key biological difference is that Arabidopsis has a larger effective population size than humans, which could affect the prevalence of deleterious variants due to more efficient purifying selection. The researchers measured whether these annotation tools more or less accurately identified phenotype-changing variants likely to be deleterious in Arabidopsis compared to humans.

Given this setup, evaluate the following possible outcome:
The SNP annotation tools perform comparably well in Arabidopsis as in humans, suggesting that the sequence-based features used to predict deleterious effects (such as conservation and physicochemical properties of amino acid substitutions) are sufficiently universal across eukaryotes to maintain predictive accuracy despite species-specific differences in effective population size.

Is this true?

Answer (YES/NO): NO